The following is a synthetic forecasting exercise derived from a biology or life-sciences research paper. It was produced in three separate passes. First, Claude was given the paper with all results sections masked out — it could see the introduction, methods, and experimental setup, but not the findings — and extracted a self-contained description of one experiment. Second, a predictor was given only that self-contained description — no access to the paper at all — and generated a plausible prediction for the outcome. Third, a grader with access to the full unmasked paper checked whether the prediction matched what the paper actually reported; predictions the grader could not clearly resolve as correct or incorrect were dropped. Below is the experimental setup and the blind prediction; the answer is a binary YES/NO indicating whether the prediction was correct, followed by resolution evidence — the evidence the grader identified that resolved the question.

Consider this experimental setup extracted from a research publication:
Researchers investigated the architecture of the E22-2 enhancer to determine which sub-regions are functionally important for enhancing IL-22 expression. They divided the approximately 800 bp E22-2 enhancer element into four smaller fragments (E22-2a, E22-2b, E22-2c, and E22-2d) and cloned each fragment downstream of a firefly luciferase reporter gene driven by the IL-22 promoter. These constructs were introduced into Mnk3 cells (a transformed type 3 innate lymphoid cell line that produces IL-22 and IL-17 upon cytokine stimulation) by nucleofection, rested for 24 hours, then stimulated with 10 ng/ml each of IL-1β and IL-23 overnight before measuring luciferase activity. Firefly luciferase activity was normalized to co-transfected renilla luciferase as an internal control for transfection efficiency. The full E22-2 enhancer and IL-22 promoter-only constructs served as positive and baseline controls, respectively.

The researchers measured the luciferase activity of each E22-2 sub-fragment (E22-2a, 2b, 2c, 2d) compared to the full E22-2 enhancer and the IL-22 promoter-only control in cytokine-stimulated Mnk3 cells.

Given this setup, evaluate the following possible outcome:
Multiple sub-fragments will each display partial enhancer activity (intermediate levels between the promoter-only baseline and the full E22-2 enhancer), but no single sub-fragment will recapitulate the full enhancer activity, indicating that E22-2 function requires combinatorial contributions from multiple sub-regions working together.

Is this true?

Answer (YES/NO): NO